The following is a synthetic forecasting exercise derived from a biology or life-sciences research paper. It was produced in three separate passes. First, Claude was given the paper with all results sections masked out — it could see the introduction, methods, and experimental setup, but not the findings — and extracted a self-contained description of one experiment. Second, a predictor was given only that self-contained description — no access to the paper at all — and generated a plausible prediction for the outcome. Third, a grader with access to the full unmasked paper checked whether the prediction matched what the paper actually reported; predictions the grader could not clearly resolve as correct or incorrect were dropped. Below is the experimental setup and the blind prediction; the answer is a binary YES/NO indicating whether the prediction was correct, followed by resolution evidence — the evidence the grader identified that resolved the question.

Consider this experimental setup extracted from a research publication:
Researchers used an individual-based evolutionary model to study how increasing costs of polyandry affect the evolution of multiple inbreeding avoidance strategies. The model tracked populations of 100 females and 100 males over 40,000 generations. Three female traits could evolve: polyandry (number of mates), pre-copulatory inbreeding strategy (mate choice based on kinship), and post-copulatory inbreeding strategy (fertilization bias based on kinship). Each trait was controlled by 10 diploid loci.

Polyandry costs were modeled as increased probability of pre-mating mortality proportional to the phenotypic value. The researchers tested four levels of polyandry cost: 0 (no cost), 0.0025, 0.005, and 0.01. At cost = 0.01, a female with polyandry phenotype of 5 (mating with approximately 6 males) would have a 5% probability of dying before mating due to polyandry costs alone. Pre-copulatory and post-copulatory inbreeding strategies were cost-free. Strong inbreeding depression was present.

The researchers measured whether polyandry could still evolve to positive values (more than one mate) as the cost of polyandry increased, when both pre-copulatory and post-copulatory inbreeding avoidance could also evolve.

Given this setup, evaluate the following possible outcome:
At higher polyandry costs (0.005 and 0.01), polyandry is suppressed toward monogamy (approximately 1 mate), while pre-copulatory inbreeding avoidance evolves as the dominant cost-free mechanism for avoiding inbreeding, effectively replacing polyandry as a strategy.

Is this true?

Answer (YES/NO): NO